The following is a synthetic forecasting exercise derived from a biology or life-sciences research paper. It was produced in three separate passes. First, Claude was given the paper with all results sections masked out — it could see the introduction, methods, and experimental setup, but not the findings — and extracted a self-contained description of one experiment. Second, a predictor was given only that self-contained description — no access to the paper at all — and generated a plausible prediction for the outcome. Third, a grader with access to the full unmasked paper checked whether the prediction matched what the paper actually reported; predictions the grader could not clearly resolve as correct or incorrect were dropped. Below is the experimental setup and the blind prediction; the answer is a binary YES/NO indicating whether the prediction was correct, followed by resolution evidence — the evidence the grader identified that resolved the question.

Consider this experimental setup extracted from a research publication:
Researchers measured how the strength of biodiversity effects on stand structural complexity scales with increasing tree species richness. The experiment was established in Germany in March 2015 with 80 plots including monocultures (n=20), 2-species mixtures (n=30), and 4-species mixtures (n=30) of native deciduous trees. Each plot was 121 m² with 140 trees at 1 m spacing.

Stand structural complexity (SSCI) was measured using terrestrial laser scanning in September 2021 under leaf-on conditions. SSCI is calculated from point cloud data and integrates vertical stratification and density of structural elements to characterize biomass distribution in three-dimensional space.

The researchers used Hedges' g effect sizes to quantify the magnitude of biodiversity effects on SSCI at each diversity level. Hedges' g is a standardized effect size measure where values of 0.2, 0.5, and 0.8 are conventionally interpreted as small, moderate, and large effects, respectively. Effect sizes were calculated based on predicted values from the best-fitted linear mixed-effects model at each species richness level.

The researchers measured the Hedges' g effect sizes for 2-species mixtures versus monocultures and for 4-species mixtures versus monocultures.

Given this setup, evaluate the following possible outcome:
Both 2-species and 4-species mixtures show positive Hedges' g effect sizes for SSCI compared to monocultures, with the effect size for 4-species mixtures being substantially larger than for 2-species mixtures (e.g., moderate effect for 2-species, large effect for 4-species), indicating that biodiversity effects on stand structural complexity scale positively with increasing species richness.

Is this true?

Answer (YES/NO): YES